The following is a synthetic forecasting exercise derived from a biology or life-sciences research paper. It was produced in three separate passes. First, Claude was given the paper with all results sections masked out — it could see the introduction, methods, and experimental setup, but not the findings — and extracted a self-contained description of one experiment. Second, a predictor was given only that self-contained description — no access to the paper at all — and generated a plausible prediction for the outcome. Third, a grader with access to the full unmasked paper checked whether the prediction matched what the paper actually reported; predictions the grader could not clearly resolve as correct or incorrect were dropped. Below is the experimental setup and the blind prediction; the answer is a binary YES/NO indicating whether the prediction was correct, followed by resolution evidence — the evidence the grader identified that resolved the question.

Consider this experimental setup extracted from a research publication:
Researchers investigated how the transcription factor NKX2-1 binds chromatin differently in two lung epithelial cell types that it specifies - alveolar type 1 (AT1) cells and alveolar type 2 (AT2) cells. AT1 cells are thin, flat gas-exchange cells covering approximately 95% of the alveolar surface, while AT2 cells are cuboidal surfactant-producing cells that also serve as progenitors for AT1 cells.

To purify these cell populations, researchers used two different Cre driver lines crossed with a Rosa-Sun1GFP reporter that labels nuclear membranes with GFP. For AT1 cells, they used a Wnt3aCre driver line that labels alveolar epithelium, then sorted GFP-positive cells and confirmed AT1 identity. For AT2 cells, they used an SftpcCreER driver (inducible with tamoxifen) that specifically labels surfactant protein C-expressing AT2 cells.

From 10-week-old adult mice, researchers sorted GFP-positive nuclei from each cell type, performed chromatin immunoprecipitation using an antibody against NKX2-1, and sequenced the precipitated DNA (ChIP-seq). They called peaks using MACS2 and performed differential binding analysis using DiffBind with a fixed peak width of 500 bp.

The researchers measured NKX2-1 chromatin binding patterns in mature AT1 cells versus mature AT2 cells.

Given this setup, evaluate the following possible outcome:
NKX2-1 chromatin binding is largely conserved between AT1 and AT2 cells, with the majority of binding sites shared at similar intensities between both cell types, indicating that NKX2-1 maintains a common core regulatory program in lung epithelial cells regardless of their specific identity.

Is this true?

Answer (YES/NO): NO